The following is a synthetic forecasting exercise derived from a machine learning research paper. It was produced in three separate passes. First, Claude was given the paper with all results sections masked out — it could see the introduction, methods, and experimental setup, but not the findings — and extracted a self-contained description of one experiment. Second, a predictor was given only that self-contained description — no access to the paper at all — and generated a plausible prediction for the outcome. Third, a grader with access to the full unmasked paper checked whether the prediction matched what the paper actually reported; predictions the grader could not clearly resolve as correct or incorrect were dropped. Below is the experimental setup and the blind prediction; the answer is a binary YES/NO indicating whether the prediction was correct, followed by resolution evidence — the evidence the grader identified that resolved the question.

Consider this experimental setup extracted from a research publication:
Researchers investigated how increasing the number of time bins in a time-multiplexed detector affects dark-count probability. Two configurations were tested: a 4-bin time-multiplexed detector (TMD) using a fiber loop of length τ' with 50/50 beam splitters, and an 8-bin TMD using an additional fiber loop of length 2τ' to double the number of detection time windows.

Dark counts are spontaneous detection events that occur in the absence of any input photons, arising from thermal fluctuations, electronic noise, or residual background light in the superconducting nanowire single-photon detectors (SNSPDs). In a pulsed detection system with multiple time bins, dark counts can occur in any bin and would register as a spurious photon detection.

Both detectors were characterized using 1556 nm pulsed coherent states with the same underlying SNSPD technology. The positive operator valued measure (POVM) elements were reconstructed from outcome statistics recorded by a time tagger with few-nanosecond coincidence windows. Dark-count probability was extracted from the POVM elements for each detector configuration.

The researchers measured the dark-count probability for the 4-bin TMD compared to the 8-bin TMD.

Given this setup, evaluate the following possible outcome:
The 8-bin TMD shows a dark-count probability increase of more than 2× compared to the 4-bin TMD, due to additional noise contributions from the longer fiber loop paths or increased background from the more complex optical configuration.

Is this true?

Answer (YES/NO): NO